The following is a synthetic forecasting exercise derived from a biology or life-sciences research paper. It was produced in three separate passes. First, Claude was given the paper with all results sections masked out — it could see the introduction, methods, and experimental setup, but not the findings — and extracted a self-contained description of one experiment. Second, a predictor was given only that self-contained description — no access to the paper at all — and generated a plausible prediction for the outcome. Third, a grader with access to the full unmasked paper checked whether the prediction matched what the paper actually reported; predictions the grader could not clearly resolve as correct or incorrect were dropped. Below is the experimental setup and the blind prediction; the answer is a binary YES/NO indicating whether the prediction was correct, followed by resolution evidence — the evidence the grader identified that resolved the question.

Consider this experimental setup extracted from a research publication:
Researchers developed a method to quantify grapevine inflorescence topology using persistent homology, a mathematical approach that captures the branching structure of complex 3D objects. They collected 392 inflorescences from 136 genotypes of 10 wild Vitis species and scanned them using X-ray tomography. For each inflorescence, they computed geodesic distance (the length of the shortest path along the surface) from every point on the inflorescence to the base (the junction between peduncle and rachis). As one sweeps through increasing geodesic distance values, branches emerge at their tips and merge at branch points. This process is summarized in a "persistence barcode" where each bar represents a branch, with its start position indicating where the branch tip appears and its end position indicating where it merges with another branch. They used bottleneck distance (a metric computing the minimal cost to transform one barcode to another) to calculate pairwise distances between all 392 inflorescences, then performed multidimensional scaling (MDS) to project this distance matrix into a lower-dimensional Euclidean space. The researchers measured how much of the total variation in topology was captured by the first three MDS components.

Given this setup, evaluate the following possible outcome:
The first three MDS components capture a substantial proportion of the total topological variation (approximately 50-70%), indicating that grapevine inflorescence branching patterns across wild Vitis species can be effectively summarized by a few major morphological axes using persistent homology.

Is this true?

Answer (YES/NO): NO